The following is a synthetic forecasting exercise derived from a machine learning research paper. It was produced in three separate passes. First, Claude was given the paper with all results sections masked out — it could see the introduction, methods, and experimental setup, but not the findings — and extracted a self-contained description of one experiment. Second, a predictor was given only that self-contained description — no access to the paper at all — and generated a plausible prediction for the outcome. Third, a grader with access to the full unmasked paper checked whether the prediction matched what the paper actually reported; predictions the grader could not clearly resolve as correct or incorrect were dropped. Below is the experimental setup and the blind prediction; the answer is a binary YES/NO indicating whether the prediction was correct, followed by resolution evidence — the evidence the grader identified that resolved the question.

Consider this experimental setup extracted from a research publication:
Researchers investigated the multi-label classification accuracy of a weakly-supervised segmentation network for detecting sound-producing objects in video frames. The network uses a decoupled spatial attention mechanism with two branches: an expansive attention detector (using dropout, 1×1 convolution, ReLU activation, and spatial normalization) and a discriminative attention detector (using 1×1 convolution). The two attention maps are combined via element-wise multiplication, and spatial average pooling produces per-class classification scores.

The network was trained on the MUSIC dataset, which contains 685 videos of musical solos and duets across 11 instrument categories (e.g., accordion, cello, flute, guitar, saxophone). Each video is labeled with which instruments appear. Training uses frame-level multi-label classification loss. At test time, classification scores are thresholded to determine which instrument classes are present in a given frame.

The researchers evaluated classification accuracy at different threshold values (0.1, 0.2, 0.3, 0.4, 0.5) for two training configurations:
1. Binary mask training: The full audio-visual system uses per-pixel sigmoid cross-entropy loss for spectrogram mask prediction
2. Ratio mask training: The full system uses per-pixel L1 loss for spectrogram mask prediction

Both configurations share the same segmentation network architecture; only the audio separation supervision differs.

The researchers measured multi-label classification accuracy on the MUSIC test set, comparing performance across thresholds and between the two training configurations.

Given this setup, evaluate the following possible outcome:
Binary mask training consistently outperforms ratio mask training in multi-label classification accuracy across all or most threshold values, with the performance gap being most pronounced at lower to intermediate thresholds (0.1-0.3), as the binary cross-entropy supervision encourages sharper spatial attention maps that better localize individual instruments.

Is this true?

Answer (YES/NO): NO